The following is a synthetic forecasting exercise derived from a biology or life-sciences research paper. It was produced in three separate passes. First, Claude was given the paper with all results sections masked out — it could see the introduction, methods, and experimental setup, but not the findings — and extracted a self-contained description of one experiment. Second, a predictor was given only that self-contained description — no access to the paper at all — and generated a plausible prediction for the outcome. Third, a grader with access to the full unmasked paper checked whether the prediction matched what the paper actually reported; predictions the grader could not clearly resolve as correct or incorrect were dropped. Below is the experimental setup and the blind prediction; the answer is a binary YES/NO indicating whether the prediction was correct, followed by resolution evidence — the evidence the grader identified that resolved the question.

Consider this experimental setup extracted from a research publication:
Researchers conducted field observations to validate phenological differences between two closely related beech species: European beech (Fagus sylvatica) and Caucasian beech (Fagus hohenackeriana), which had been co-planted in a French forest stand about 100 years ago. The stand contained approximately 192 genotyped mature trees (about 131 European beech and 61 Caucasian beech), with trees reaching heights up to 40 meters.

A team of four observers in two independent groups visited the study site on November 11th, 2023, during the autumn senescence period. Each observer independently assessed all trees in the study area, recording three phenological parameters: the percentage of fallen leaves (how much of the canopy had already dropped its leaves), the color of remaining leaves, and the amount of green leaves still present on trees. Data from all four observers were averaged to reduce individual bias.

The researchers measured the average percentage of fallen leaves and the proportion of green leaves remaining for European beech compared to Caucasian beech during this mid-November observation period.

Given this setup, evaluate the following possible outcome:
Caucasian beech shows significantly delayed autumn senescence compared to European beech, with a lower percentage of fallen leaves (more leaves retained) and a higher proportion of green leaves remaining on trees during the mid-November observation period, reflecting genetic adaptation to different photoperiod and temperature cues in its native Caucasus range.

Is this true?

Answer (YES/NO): NO